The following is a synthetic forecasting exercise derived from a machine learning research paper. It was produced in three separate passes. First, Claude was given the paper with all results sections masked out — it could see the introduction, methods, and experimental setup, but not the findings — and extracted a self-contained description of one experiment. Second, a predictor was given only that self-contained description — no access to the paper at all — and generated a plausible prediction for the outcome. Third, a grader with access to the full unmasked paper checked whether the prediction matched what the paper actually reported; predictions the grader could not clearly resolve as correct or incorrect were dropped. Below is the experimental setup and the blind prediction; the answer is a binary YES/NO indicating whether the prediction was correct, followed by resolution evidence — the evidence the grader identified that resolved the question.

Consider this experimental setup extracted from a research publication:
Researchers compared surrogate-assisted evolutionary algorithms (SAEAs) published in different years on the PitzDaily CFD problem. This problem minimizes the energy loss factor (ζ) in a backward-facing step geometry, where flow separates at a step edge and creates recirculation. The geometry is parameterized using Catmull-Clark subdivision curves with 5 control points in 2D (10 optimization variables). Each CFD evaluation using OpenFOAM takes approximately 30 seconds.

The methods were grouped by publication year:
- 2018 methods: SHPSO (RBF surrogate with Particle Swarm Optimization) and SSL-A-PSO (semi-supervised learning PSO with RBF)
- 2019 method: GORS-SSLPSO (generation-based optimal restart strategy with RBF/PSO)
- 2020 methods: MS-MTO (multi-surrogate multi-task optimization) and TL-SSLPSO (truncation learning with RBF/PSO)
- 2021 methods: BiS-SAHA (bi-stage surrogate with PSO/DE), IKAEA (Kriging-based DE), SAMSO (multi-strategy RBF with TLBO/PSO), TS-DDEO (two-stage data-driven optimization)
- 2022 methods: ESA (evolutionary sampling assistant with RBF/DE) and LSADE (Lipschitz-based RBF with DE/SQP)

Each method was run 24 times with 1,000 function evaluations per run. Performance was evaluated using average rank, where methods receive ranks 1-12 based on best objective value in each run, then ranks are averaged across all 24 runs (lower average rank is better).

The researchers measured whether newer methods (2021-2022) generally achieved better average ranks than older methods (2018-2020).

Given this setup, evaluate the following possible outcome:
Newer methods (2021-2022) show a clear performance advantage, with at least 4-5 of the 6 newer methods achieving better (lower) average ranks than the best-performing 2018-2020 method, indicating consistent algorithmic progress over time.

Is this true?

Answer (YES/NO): YES